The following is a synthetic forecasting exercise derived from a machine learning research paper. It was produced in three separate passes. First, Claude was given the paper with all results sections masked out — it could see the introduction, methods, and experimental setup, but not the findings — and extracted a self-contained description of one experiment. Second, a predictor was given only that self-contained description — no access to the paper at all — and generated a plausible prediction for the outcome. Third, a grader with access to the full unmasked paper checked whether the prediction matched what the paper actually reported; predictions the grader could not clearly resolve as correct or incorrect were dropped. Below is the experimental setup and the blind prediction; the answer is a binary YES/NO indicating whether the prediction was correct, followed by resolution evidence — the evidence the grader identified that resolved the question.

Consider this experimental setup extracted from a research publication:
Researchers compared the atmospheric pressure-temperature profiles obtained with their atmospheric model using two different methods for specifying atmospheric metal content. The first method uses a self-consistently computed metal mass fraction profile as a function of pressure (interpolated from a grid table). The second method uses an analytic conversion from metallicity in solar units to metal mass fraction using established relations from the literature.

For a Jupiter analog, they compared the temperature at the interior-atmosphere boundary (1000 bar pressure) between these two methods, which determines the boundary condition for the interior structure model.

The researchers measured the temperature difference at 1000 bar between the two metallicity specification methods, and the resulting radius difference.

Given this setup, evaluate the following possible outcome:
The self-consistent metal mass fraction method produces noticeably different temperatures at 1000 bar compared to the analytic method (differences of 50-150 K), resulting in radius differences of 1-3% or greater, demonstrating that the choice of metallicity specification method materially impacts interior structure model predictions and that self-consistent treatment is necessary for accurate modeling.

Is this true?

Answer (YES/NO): NO